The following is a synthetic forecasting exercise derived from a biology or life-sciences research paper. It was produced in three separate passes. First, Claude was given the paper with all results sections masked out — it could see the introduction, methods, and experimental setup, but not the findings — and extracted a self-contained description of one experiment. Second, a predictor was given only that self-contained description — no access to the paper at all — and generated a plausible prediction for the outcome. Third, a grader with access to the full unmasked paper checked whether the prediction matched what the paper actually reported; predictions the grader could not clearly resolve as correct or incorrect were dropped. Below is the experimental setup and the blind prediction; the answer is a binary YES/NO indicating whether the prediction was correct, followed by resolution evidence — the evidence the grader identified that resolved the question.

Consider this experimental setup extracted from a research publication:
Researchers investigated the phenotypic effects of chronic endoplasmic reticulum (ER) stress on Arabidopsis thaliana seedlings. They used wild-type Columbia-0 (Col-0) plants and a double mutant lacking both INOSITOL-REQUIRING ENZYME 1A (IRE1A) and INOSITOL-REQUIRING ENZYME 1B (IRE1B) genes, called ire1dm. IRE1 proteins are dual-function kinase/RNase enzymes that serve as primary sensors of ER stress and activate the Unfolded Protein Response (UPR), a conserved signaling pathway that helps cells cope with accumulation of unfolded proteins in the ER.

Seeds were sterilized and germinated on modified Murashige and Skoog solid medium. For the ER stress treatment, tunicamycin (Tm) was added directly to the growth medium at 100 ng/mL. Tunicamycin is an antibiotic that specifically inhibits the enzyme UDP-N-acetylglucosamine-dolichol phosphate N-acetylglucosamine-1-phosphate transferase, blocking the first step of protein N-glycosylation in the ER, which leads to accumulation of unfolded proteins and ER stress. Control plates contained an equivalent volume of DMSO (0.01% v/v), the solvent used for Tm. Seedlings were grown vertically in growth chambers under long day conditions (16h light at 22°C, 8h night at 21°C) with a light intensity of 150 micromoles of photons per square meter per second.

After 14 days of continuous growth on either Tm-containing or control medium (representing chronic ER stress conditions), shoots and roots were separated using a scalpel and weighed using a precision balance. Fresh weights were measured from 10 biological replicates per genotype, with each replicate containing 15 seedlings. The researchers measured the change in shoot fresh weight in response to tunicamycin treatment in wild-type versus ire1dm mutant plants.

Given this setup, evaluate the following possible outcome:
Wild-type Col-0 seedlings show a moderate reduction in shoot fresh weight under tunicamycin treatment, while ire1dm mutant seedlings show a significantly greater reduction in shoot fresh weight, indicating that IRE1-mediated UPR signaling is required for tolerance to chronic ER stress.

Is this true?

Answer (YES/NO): NO